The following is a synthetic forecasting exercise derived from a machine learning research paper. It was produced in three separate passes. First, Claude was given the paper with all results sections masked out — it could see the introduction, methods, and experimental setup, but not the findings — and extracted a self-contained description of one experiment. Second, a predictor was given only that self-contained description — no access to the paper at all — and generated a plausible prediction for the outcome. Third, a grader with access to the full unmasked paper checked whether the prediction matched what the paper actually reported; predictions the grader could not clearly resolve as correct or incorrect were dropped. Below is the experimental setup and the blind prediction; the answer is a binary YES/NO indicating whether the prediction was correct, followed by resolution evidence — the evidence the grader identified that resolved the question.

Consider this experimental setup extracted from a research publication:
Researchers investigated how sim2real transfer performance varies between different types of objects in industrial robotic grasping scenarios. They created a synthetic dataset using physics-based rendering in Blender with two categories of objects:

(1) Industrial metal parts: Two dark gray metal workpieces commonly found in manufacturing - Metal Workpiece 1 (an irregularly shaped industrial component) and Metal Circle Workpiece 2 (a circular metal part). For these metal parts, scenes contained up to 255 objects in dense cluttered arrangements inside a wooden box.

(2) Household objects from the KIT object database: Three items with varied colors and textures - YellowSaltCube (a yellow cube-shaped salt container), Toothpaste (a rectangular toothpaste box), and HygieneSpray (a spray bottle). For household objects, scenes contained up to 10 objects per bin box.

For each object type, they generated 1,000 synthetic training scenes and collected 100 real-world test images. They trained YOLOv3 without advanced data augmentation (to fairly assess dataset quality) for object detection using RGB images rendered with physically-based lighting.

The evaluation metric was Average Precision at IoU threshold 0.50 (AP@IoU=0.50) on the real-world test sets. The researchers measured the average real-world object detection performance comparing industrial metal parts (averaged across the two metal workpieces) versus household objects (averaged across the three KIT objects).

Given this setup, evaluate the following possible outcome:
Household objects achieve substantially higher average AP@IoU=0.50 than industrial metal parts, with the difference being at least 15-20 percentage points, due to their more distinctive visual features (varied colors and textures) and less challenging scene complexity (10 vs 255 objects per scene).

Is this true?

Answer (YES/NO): YES